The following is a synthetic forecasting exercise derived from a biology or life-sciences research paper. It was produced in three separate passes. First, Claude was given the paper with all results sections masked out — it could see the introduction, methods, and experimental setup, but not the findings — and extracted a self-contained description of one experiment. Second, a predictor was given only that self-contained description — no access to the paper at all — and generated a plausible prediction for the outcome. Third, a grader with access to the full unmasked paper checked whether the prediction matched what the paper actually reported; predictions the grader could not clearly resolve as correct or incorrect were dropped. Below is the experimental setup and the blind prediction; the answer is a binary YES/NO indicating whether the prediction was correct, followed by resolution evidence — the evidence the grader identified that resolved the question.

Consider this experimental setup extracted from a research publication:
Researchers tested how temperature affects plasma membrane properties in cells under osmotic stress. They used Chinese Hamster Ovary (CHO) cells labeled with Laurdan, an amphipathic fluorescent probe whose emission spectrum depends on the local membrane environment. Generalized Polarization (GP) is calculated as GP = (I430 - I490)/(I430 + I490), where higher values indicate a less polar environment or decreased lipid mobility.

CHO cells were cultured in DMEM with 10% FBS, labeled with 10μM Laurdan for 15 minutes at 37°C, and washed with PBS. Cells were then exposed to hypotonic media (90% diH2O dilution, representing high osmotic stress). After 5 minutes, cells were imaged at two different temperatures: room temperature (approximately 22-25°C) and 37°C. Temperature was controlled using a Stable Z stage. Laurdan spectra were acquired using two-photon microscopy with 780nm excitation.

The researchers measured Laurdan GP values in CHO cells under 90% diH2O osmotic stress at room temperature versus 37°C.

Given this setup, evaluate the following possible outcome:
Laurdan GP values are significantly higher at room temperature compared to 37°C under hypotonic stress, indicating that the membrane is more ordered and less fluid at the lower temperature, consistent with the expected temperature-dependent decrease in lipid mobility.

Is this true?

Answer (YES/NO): YES